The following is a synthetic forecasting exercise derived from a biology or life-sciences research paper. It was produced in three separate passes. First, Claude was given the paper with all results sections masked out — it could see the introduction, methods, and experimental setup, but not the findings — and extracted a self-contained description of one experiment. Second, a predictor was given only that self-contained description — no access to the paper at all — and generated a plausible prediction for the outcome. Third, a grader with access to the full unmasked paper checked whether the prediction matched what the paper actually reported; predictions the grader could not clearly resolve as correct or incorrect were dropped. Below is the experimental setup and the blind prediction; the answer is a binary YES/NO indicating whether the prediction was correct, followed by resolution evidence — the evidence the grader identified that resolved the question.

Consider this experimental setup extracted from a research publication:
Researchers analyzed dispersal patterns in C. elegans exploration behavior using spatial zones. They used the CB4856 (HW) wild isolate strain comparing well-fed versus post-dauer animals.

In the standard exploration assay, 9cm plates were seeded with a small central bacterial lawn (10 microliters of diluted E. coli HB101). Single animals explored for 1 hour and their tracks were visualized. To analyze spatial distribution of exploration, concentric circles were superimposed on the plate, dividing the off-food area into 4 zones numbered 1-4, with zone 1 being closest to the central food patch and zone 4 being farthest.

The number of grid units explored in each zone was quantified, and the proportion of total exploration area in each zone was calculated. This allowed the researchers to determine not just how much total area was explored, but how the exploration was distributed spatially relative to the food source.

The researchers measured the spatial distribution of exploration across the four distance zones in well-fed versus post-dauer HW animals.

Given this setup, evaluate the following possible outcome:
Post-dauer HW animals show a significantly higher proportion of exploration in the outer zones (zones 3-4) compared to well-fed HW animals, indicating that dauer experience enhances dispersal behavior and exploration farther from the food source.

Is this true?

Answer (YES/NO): NO